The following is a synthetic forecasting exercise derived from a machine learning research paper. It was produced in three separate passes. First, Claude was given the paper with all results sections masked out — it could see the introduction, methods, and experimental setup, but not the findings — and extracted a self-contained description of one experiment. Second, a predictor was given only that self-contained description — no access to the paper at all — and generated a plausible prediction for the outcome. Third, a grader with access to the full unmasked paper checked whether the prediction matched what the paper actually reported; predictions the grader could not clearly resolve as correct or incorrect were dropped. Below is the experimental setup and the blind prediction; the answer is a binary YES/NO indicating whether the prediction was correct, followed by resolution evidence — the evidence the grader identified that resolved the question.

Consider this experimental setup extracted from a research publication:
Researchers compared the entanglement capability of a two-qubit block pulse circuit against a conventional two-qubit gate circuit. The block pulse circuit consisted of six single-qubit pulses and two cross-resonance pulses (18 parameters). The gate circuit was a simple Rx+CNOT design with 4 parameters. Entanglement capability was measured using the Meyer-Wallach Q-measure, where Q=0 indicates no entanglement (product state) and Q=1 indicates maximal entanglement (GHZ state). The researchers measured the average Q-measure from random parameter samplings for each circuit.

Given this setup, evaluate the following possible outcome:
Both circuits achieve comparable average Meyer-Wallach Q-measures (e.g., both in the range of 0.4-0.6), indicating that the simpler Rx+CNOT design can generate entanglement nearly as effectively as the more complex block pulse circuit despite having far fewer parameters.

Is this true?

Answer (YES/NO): NO